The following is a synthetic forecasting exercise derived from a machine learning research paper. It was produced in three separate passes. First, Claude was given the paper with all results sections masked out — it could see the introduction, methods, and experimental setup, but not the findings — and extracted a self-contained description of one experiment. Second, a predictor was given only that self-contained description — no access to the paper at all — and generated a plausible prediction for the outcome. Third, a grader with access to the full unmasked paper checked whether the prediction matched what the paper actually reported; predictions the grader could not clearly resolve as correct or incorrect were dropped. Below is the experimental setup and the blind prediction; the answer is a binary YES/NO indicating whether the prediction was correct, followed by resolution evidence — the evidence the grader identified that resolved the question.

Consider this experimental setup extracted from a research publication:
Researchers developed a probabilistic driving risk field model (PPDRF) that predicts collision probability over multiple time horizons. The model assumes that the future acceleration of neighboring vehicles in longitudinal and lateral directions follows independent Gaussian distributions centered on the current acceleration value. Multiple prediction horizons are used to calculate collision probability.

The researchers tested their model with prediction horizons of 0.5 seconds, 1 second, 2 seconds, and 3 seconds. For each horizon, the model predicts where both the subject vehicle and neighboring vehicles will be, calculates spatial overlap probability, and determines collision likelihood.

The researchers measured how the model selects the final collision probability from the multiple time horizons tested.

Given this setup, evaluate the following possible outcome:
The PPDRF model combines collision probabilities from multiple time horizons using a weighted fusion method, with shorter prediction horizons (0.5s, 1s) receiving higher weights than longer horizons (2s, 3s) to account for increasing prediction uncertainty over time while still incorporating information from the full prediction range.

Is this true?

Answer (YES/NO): NO